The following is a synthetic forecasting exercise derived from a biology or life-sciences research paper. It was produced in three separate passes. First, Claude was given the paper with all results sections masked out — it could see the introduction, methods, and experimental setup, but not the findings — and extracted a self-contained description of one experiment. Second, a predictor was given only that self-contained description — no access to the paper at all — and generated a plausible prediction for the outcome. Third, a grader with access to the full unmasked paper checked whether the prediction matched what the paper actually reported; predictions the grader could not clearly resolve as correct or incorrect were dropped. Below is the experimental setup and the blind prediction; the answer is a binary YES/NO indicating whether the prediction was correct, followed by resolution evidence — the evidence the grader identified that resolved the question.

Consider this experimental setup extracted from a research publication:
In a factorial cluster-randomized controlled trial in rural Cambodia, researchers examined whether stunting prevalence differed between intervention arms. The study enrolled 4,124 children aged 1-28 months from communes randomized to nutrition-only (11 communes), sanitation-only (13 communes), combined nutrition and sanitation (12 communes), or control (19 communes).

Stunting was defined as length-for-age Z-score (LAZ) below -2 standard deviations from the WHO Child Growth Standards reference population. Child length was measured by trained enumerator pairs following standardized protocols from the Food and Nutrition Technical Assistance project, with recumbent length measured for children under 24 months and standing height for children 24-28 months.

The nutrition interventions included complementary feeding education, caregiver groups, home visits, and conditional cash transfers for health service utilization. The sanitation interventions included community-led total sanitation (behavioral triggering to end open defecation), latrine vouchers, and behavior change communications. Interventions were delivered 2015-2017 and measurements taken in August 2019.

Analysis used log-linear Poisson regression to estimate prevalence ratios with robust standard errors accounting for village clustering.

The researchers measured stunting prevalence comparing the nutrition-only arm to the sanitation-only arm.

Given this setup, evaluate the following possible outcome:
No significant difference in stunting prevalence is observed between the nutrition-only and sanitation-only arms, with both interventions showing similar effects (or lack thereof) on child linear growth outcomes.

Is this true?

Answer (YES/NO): YES